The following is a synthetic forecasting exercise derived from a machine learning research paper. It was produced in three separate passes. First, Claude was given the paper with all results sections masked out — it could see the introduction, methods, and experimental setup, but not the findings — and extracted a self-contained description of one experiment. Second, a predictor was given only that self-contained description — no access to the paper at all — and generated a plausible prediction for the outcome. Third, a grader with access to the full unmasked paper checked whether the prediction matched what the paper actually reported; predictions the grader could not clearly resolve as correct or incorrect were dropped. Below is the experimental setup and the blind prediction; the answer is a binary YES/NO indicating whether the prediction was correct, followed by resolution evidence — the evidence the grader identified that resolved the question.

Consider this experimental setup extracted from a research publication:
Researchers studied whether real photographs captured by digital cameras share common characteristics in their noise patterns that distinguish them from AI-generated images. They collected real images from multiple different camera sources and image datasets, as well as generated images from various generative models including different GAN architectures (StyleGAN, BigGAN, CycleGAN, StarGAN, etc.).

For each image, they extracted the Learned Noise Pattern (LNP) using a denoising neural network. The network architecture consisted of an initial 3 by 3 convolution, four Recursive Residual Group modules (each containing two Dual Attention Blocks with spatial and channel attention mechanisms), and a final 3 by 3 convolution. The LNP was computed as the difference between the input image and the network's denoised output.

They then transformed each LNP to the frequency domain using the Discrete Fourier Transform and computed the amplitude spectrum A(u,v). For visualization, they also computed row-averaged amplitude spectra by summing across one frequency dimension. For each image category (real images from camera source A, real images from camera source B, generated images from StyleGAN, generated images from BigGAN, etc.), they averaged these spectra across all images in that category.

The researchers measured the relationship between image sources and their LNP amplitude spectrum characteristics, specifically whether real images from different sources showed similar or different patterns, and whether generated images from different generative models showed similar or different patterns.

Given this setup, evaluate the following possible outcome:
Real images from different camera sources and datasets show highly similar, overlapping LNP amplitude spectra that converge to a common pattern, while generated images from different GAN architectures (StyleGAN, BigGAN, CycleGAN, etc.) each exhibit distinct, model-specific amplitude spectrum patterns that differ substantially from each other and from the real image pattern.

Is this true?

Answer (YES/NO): YES